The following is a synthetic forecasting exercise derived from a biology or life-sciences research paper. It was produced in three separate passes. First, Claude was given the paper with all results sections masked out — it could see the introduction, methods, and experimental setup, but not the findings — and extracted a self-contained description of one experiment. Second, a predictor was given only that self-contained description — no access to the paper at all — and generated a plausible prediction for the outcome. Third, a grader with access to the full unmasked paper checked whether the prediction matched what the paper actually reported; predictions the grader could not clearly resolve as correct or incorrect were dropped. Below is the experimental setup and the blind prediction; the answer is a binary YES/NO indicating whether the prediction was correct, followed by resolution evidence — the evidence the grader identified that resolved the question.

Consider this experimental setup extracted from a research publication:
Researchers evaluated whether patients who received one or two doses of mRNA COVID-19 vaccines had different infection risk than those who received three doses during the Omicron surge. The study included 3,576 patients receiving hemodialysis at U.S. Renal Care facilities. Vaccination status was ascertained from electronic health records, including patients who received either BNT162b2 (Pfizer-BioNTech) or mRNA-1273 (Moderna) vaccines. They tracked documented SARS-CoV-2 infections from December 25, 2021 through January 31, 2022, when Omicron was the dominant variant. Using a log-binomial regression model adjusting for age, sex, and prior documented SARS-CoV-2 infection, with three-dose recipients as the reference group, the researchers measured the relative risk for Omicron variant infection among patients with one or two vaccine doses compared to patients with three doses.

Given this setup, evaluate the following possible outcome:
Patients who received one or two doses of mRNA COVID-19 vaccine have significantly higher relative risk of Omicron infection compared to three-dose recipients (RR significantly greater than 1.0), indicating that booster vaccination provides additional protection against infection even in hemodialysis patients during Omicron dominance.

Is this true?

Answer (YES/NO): NO